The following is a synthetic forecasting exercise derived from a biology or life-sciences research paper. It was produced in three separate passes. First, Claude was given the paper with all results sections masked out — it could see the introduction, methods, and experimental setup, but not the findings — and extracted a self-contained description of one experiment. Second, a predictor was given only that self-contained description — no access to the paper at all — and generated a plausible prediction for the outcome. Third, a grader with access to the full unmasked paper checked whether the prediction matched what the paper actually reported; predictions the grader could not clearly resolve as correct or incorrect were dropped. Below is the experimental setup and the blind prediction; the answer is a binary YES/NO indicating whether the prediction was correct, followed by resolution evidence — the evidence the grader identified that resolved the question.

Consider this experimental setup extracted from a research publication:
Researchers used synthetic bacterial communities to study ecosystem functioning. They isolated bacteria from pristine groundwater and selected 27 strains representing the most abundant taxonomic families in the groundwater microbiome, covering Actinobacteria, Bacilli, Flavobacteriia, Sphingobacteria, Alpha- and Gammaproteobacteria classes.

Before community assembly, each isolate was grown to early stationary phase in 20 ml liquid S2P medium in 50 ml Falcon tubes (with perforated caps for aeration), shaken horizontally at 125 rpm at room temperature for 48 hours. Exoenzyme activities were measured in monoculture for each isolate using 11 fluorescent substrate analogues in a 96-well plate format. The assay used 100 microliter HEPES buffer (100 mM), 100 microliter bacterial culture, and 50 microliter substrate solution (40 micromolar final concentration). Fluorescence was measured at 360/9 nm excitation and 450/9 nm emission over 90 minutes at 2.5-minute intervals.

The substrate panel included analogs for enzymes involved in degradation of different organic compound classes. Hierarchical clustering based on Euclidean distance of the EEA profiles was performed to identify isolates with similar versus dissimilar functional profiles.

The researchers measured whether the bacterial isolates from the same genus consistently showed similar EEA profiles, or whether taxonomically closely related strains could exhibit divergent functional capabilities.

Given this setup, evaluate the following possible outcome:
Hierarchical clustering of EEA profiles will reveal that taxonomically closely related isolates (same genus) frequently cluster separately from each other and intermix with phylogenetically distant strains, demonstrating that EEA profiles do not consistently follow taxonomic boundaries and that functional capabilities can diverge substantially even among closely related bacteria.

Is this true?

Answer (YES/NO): NO